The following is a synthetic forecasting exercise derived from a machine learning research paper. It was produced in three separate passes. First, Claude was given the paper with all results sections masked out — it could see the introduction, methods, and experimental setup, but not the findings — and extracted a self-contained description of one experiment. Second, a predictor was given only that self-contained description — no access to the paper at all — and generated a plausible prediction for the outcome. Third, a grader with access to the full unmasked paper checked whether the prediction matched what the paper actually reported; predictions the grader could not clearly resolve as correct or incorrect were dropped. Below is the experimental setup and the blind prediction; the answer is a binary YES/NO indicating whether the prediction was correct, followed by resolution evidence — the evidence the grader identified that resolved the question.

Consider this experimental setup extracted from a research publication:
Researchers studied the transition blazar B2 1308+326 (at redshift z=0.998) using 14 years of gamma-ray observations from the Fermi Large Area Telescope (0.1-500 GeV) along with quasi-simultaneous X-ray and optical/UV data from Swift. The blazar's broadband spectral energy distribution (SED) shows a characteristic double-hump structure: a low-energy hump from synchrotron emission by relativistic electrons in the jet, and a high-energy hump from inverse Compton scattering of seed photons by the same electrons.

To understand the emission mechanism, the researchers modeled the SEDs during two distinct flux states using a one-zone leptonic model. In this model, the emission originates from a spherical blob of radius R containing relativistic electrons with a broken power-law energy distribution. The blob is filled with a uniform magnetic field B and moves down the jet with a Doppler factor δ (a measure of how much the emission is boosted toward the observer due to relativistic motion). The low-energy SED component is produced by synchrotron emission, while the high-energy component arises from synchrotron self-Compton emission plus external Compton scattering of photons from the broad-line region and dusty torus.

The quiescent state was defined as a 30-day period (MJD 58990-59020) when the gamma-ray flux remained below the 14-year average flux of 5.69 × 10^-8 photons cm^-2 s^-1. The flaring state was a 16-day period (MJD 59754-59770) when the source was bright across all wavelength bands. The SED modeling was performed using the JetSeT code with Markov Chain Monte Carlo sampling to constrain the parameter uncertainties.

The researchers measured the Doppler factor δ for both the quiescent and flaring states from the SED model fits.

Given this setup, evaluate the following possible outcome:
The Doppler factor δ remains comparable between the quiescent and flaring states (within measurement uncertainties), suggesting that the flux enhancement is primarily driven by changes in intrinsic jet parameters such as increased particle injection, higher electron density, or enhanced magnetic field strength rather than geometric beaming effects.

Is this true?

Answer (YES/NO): NO